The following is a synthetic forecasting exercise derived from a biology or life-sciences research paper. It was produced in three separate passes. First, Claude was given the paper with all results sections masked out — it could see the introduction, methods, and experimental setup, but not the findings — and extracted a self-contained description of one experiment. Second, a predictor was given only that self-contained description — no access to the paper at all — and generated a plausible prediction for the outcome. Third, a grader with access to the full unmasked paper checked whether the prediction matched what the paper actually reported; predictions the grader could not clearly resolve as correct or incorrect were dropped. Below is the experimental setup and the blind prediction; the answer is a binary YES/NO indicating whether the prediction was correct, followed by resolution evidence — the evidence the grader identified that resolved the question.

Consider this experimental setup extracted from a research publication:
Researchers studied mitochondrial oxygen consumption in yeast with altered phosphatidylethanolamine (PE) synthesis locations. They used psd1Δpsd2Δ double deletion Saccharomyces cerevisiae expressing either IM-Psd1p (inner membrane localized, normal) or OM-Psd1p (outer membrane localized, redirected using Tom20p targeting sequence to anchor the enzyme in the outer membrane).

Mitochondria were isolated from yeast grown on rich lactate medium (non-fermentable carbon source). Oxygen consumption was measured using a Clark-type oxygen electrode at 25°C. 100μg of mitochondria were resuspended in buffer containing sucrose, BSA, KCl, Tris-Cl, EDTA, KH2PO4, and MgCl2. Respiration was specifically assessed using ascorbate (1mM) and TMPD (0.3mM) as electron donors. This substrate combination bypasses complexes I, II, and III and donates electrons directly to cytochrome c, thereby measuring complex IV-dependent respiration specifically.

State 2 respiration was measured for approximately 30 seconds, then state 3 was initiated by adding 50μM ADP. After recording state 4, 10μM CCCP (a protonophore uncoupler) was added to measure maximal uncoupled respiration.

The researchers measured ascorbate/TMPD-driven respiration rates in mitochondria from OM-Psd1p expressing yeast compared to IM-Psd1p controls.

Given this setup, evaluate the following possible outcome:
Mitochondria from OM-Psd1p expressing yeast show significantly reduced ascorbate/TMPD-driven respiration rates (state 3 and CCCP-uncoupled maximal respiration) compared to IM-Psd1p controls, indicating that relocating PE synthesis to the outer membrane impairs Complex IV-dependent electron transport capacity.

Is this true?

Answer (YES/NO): YES